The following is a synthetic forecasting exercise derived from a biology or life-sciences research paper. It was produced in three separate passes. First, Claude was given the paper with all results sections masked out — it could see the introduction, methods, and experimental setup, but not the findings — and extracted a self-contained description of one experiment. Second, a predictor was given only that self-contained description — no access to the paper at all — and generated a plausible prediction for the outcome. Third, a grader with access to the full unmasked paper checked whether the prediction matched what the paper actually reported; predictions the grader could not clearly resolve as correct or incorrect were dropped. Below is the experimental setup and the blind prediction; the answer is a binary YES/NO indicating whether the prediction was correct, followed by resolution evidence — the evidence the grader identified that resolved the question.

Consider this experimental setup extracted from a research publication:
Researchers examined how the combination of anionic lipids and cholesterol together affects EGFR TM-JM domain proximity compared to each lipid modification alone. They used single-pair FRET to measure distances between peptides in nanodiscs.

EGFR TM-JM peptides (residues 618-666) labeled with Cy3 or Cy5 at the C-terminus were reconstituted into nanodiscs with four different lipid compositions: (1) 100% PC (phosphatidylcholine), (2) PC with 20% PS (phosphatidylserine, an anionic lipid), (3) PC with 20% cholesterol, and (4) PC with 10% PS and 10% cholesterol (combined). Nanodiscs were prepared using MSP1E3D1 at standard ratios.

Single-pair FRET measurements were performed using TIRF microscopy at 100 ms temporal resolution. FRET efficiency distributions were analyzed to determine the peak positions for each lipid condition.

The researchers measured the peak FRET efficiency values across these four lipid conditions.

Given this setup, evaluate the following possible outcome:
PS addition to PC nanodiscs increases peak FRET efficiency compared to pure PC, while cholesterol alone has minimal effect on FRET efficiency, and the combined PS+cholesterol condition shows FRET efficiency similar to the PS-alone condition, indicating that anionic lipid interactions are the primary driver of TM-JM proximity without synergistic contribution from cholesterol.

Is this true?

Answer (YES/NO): NO